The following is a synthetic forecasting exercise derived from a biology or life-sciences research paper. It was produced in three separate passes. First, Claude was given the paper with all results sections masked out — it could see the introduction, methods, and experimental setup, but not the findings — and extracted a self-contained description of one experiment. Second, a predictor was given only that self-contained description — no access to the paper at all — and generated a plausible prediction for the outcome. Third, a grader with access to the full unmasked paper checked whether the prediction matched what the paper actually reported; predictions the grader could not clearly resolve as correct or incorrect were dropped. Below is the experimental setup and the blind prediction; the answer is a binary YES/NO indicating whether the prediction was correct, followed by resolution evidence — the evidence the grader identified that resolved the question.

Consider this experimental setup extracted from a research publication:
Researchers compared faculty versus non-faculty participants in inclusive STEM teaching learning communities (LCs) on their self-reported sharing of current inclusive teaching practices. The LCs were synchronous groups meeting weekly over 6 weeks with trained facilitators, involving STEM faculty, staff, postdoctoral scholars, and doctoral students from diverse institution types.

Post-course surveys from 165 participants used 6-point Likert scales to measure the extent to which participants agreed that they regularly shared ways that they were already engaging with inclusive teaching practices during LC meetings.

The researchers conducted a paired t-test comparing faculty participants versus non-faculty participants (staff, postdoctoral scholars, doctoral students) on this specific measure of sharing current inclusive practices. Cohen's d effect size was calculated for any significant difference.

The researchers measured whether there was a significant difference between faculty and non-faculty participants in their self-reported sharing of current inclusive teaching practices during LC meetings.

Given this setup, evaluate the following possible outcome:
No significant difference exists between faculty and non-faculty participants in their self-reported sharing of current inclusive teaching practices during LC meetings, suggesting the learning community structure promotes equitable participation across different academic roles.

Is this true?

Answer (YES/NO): NO